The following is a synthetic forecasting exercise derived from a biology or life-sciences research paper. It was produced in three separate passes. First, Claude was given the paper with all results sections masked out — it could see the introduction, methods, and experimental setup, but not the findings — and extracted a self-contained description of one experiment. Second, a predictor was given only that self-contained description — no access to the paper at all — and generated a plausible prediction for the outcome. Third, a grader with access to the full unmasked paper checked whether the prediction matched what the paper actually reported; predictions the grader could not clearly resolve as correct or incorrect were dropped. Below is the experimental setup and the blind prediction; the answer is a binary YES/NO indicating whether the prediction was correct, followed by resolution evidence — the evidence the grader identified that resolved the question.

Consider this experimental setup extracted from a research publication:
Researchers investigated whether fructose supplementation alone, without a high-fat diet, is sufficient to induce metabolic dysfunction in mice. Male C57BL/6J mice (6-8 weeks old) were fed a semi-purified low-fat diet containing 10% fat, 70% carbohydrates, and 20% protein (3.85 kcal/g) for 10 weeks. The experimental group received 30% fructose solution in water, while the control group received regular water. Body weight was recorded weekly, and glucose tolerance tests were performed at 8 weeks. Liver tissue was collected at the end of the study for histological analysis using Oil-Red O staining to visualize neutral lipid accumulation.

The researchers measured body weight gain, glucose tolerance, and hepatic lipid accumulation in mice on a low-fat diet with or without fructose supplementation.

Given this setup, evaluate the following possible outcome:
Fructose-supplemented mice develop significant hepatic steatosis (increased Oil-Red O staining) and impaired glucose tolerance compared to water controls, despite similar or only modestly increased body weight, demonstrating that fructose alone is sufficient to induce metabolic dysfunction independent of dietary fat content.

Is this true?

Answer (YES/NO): NO